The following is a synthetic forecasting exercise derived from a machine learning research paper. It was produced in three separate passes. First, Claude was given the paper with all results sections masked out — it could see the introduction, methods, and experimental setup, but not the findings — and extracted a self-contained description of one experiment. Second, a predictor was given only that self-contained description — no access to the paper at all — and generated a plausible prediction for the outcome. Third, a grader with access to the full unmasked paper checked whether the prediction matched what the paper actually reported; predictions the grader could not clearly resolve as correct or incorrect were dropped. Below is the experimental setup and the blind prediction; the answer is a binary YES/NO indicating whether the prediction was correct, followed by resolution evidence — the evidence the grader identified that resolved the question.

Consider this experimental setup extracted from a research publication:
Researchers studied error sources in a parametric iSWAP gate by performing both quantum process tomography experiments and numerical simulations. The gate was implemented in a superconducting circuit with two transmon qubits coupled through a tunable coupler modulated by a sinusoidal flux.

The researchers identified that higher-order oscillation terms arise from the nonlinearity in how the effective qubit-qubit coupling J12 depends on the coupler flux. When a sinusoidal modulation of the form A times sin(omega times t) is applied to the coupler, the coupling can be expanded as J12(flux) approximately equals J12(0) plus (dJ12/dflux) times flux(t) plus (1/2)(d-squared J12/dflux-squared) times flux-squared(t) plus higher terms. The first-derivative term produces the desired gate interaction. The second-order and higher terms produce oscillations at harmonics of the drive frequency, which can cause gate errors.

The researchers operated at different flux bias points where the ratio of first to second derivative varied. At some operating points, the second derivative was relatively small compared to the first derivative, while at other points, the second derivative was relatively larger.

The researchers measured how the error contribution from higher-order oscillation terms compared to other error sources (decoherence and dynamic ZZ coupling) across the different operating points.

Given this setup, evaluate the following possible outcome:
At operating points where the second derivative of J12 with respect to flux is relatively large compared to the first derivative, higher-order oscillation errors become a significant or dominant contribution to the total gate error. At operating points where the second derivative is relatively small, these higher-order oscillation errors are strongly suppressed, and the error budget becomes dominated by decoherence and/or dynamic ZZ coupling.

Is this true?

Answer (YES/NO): NO